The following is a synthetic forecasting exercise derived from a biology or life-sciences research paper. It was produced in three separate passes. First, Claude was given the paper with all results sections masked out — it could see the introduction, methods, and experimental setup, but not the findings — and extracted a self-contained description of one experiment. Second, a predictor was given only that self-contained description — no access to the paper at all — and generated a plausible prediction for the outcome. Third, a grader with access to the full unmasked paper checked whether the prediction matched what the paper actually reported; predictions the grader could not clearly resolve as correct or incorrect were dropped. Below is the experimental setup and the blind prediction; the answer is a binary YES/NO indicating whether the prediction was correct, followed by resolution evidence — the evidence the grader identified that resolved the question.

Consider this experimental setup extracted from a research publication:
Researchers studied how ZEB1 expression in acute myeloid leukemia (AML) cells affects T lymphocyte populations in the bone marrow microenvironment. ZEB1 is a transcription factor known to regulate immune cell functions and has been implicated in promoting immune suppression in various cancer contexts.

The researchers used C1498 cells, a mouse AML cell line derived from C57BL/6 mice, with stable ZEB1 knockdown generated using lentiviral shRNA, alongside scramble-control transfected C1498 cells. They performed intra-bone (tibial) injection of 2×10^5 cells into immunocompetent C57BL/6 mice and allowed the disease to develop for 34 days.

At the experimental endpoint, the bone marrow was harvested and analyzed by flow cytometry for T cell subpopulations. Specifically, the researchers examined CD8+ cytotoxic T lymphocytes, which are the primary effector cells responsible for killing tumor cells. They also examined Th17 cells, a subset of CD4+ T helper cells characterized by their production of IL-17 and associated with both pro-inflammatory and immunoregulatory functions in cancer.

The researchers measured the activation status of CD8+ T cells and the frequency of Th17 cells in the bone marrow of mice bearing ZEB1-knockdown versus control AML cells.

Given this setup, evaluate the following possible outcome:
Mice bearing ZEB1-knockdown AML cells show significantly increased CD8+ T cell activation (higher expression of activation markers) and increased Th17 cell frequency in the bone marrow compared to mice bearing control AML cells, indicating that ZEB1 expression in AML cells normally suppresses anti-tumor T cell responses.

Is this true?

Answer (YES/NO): NO